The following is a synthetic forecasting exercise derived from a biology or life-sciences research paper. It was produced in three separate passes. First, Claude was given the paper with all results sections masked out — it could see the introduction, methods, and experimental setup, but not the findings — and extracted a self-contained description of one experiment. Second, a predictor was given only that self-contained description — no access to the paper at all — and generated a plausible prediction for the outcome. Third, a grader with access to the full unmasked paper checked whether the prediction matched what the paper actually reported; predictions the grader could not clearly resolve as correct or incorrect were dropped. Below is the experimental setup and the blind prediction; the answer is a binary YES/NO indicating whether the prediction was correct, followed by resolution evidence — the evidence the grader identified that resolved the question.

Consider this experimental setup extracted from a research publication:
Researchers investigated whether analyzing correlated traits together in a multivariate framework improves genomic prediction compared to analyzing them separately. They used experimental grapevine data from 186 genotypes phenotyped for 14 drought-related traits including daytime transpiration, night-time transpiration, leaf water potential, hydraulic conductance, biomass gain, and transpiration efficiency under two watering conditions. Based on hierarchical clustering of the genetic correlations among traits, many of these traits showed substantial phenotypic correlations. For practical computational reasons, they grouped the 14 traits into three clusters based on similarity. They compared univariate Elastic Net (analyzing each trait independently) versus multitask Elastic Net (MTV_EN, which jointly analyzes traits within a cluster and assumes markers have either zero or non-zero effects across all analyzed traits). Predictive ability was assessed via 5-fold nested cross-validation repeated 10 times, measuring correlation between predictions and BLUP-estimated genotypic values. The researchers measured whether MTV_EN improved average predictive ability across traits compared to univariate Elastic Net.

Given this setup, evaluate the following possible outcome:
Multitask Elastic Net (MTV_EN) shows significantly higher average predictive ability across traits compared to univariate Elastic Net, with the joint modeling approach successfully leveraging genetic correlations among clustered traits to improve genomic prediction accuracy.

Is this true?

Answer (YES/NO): NO